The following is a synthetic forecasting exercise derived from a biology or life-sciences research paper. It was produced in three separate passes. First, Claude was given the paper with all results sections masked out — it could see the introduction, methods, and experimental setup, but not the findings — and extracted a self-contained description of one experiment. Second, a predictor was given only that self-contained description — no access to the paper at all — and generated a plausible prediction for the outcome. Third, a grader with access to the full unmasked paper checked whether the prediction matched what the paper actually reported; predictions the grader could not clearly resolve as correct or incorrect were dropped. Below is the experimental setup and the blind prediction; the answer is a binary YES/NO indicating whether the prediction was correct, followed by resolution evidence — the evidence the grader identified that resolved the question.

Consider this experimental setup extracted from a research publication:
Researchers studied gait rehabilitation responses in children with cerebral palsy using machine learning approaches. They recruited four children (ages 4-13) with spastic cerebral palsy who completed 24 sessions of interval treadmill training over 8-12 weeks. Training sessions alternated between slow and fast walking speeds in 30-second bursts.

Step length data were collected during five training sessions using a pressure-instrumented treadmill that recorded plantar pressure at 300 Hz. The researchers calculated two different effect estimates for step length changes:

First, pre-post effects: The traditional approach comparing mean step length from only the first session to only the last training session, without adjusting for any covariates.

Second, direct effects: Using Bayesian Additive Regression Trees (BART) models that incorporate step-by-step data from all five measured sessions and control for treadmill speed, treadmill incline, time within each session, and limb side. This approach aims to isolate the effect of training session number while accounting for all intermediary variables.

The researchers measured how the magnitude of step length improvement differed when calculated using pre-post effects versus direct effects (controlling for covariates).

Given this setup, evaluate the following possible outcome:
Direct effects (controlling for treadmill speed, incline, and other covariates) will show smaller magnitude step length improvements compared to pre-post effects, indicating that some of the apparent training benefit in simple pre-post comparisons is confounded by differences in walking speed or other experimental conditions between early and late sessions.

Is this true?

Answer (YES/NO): YES